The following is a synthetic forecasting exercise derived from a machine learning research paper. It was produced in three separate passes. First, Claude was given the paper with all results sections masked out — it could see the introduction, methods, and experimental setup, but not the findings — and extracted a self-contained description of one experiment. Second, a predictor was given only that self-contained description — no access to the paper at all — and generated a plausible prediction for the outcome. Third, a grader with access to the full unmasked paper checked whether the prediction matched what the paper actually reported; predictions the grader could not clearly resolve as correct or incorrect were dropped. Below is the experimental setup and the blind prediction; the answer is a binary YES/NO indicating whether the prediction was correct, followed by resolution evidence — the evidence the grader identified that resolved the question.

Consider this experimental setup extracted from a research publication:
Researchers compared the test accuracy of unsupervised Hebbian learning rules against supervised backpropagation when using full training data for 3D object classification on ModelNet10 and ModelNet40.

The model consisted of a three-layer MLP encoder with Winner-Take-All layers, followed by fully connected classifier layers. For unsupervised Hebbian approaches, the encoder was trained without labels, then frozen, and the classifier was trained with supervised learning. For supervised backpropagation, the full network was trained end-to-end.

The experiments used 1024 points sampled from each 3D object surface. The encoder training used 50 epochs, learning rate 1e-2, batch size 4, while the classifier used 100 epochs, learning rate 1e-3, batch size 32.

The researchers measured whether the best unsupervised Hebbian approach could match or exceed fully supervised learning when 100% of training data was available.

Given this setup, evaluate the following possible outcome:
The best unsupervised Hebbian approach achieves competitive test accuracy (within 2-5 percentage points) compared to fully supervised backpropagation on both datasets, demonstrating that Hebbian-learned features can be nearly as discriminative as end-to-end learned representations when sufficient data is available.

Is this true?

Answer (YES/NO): YES